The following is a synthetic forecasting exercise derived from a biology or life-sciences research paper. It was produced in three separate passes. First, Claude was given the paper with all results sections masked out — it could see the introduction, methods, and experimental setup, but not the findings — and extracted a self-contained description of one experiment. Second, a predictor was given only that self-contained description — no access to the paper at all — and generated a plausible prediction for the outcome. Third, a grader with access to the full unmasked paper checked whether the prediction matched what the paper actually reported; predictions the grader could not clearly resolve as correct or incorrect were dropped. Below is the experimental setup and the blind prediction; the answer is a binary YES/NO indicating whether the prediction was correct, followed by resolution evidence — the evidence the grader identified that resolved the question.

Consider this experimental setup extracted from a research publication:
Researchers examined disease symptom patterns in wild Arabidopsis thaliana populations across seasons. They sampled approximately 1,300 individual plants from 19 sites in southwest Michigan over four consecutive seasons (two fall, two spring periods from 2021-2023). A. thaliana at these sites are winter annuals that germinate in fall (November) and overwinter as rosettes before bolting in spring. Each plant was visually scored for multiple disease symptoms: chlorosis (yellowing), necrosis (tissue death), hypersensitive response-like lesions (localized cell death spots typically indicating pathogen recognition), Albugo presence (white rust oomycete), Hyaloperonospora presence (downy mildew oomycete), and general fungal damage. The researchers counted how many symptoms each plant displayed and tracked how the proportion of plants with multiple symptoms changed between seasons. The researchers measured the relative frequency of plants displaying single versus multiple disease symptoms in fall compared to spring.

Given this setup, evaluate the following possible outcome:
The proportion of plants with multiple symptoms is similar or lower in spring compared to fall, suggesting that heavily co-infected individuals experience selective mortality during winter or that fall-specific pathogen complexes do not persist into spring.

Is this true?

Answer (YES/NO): NO